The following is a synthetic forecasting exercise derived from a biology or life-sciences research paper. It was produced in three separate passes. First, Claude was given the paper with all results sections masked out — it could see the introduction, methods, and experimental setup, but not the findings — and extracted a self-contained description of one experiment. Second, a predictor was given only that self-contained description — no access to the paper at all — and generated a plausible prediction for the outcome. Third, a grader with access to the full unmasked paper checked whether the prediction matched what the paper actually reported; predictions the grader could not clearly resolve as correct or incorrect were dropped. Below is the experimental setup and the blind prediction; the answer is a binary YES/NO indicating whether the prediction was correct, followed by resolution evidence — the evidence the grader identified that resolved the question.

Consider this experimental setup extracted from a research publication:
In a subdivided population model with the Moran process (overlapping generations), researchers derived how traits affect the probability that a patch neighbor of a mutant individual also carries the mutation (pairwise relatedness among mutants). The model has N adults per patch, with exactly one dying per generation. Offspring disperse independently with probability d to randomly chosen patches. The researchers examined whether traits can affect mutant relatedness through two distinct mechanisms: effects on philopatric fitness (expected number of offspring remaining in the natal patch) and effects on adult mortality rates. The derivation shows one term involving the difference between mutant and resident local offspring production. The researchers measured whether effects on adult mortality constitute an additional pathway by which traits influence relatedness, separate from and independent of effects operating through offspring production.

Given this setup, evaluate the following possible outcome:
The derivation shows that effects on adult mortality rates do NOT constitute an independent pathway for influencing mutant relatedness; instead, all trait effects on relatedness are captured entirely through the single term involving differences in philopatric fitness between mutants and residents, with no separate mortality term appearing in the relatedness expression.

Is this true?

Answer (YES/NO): NO